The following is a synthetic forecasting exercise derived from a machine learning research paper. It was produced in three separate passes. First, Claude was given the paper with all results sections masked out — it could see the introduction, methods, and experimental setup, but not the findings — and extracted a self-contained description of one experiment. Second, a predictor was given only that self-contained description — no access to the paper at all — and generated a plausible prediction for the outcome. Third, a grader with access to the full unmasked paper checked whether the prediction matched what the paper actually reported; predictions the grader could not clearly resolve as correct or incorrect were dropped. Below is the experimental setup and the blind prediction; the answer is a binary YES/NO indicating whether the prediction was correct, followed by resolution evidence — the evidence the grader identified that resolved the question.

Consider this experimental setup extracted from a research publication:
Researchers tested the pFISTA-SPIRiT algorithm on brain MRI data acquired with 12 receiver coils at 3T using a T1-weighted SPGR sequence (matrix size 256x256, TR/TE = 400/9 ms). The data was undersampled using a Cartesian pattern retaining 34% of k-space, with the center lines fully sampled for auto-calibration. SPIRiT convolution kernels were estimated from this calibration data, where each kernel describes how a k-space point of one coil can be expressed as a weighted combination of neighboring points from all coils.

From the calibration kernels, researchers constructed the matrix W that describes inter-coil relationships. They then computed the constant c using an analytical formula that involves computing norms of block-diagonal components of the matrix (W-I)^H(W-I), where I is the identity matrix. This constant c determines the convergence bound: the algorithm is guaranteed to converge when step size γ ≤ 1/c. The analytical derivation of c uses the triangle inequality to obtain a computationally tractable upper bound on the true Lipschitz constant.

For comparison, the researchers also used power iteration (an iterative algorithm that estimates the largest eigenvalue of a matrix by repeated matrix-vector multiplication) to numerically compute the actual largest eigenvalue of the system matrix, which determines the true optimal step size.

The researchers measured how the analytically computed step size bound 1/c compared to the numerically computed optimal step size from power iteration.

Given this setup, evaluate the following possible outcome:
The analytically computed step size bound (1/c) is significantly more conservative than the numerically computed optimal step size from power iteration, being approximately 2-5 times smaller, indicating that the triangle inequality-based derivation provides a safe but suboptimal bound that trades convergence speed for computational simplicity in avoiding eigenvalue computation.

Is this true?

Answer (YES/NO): YES